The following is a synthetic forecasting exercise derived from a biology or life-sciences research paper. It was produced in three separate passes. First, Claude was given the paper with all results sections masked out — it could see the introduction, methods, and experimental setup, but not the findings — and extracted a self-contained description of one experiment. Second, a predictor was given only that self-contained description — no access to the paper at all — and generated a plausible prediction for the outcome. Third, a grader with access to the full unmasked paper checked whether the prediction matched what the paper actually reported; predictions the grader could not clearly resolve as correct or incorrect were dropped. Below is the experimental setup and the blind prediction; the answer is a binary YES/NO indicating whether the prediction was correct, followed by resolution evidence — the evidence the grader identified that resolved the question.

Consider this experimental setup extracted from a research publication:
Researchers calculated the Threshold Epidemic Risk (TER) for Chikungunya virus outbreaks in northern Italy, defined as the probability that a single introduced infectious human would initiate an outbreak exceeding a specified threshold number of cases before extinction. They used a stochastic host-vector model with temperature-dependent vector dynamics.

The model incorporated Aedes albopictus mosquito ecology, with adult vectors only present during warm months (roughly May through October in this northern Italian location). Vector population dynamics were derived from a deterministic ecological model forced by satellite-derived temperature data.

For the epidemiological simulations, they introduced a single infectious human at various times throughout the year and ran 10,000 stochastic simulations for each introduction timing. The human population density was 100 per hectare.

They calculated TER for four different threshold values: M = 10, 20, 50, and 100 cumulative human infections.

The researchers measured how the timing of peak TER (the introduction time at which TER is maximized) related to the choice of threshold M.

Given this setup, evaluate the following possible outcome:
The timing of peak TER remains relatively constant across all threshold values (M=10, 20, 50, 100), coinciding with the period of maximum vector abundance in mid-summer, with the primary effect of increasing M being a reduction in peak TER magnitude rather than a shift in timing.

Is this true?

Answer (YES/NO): NO